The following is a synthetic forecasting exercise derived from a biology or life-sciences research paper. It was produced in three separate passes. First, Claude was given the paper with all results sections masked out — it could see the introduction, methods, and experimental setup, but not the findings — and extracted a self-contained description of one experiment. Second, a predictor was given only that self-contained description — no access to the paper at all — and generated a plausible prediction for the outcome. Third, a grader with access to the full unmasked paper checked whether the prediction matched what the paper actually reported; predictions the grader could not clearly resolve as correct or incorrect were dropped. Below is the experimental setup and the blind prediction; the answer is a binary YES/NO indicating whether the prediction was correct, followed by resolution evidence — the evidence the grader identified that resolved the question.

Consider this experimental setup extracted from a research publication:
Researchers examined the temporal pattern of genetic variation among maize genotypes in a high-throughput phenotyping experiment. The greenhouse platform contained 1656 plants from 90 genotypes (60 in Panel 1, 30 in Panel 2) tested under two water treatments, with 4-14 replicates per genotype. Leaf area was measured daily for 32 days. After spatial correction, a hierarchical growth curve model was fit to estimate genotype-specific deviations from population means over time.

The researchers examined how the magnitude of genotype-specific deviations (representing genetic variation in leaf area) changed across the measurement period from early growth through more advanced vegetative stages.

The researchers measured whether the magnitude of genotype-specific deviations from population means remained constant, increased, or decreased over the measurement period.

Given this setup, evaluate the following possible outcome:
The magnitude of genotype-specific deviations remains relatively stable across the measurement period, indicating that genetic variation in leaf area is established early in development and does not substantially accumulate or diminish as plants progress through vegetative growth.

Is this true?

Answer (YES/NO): NO